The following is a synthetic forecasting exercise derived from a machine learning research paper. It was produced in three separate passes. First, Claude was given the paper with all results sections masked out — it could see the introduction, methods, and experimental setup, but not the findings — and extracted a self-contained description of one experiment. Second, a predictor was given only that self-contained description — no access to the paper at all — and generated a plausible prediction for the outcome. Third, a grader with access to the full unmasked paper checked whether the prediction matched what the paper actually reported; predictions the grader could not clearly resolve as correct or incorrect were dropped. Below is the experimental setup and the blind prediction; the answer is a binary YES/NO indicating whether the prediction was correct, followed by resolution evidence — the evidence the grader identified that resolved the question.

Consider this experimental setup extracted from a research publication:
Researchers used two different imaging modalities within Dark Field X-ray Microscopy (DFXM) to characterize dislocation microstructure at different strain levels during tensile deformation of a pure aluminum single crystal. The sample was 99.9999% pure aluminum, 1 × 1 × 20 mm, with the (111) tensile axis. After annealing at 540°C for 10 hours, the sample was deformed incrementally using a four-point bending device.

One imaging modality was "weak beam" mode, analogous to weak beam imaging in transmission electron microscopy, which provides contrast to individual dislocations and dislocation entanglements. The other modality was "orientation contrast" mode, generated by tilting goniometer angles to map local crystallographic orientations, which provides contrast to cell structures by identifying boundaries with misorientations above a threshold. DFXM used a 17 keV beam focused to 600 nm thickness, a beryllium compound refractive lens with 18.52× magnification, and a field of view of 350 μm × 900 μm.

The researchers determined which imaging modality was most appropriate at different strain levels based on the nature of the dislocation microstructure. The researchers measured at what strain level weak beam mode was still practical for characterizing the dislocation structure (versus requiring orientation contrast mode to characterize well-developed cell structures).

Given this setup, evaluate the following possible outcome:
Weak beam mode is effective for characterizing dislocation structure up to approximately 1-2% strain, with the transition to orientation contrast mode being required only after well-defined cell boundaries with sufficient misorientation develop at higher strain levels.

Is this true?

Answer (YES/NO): NO